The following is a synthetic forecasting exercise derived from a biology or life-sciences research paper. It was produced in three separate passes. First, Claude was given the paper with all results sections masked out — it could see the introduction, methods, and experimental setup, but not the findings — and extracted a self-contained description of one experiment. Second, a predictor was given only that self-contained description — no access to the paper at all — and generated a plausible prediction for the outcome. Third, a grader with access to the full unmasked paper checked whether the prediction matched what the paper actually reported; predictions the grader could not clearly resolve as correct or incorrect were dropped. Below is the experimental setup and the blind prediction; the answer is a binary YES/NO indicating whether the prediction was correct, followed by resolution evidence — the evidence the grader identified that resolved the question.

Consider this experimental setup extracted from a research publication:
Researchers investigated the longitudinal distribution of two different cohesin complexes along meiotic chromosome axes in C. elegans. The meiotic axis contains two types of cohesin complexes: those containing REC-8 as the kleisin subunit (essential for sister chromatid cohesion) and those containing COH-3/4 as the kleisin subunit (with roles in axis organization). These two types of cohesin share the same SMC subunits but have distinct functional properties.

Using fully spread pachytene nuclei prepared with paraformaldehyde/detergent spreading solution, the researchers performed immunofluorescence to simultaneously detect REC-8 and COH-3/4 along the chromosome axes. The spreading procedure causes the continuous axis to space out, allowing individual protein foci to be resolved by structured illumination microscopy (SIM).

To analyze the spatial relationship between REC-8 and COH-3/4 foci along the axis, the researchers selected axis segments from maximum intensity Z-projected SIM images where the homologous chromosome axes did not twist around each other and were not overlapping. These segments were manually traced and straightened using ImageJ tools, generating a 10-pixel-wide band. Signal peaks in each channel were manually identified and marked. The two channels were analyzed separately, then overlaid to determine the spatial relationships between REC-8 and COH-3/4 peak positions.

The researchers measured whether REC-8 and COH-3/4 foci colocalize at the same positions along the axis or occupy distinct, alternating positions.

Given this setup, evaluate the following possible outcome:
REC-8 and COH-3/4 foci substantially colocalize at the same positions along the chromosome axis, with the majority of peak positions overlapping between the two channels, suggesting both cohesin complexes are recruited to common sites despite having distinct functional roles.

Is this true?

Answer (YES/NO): NO